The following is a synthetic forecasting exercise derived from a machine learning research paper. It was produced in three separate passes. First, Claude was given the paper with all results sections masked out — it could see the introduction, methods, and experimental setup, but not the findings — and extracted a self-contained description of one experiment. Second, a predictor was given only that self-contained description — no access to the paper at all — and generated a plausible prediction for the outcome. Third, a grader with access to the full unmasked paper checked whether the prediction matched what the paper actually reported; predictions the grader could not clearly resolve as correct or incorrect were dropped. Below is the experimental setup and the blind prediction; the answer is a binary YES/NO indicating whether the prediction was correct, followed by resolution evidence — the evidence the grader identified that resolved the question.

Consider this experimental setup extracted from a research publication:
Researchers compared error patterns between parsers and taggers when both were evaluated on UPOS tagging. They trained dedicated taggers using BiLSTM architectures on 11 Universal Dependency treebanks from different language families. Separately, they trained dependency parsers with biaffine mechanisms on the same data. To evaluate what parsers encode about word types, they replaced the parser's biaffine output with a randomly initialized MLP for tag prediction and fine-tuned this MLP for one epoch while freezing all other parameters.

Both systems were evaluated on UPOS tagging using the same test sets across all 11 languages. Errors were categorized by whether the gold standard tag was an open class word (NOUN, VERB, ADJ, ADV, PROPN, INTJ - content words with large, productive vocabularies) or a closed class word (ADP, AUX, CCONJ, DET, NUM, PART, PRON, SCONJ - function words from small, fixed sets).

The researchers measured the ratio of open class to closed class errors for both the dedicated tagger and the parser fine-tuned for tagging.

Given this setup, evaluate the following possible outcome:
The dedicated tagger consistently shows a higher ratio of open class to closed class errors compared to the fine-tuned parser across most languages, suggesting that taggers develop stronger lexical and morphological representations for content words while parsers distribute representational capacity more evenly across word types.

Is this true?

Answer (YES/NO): NO